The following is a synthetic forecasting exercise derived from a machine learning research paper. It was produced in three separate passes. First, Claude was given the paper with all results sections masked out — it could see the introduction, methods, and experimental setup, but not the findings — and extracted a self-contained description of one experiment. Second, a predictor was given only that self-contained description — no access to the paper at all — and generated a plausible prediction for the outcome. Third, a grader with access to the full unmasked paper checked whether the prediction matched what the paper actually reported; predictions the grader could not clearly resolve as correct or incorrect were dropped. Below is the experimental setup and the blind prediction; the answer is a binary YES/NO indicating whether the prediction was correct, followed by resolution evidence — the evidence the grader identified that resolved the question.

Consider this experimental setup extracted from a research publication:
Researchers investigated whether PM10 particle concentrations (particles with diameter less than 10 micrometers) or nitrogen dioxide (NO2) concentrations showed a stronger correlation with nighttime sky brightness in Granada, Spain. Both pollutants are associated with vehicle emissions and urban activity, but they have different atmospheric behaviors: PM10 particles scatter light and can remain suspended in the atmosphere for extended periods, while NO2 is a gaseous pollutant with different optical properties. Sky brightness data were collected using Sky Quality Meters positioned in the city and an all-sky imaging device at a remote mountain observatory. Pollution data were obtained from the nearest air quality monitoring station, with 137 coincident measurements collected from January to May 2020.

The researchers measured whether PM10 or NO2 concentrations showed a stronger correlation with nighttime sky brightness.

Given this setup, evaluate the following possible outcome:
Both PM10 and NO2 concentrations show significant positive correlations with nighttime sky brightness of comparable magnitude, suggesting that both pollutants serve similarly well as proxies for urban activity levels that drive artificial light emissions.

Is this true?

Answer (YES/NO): NO